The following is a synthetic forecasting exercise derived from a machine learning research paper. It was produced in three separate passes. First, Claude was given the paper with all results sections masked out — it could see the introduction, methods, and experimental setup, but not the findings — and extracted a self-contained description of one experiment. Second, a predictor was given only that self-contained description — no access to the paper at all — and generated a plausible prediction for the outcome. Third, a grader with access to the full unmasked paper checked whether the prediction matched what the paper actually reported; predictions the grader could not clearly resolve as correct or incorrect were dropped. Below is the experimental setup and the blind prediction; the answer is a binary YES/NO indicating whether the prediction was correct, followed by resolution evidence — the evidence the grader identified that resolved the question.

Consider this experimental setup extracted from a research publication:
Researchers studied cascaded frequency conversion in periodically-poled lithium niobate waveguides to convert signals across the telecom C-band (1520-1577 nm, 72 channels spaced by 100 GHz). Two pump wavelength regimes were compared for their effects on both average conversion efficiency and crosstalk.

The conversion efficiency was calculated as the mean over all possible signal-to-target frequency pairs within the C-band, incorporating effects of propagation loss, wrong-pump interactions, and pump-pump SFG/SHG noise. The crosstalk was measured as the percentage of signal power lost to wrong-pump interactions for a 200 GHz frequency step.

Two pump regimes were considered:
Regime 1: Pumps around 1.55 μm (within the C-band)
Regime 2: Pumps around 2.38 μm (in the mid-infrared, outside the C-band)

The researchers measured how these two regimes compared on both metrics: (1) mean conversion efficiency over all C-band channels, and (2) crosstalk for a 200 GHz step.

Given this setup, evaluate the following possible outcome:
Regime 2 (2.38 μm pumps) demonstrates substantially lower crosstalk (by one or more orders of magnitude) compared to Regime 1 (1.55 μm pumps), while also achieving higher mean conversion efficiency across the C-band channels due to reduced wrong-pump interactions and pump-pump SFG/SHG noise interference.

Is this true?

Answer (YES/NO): NO